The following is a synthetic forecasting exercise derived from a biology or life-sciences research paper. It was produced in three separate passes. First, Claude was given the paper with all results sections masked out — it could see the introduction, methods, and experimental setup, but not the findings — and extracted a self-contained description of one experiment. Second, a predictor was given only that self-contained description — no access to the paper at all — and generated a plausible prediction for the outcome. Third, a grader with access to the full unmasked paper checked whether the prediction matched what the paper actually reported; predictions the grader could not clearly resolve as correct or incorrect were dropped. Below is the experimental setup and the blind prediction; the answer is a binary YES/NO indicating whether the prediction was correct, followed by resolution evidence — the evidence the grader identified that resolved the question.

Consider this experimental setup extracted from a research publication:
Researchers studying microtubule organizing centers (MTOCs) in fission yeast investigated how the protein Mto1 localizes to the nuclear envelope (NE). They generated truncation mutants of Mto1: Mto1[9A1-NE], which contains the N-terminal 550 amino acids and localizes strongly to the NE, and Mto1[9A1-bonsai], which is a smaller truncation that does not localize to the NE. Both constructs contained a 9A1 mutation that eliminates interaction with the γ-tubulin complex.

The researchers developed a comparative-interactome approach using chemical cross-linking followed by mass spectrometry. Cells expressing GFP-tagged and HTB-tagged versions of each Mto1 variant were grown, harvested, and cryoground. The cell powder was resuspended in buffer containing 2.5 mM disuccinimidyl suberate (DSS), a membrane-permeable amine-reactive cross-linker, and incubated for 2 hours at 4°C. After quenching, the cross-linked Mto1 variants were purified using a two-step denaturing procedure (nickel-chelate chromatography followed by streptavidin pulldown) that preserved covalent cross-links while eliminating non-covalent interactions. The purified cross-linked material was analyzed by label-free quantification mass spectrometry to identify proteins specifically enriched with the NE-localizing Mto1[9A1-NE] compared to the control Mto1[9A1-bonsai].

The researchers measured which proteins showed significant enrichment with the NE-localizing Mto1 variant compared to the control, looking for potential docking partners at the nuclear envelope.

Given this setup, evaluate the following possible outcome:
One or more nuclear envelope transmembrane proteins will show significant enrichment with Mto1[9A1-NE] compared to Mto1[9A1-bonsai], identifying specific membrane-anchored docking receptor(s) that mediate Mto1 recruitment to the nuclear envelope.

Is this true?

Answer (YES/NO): NO